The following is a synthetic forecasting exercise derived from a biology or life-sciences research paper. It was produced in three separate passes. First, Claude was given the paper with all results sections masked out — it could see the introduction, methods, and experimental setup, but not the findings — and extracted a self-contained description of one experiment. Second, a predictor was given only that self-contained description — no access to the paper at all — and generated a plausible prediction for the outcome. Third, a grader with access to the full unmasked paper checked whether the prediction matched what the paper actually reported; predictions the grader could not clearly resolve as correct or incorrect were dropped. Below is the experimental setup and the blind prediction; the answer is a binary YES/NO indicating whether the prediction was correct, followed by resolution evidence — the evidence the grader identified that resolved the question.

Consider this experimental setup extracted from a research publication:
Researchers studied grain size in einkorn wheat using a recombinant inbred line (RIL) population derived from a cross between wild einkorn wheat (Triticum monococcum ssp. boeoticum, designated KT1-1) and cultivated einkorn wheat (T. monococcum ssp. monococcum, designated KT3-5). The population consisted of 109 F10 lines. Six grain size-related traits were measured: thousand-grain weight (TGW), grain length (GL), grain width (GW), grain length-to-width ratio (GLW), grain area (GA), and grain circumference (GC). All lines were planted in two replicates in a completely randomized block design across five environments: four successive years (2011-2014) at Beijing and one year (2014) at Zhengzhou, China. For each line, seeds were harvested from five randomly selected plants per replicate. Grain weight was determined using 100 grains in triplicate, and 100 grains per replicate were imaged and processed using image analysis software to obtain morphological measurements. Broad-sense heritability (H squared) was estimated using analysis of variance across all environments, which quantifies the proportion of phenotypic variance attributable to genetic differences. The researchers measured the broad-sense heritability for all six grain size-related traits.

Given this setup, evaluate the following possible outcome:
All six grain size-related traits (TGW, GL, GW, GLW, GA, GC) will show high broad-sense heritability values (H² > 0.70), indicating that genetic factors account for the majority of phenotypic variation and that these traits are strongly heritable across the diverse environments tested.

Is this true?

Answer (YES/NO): YES